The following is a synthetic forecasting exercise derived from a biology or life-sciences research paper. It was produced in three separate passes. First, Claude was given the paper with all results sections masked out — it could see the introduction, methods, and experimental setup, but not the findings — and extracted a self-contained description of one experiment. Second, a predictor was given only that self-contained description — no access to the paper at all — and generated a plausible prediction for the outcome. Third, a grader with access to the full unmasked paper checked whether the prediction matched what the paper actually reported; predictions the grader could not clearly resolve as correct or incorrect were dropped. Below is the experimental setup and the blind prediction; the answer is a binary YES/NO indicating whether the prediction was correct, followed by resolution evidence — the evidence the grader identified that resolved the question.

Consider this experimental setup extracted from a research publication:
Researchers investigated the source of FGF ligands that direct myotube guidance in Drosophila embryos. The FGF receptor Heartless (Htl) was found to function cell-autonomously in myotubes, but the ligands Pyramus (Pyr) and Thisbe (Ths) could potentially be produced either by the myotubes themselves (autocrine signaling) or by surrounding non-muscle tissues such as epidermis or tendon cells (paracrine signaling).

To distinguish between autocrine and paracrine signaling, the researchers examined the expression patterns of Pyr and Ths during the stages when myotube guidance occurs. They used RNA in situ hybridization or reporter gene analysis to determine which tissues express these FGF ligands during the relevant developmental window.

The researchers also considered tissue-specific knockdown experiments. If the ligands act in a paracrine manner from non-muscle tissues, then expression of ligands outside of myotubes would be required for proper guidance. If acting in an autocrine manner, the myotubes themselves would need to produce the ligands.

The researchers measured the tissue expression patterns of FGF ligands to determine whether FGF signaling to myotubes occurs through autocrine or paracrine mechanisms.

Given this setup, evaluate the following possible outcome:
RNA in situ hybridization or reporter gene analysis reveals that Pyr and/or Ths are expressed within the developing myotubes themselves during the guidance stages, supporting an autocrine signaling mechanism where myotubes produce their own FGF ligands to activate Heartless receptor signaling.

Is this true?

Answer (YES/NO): NO